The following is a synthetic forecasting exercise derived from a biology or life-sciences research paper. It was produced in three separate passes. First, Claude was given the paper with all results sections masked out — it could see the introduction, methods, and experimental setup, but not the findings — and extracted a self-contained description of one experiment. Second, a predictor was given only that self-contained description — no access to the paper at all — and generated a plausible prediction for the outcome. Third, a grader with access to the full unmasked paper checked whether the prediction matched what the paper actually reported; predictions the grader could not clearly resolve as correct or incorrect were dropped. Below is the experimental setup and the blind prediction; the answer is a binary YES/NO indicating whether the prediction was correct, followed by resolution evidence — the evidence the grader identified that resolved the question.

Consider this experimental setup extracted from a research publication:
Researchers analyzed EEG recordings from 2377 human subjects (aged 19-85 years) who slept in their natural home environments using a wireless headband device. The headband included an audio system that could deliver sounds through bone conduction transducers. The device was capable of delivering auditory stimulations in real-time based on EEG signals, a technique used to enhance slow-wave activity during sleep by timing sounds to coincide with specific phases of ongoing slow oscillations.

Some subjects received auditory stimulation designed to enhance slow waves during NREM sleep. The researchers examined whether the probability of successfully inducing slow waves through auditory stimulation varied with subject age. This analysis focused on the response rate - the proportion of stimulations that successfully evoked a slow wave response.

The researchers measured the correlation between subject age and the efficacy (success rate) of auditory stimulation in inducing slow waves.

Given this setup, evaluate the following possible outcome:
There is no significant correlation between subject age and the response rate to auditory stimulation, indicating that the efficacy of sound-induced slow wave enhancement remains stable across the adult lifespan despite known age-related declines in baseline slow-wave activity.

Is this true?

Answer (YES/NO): NO